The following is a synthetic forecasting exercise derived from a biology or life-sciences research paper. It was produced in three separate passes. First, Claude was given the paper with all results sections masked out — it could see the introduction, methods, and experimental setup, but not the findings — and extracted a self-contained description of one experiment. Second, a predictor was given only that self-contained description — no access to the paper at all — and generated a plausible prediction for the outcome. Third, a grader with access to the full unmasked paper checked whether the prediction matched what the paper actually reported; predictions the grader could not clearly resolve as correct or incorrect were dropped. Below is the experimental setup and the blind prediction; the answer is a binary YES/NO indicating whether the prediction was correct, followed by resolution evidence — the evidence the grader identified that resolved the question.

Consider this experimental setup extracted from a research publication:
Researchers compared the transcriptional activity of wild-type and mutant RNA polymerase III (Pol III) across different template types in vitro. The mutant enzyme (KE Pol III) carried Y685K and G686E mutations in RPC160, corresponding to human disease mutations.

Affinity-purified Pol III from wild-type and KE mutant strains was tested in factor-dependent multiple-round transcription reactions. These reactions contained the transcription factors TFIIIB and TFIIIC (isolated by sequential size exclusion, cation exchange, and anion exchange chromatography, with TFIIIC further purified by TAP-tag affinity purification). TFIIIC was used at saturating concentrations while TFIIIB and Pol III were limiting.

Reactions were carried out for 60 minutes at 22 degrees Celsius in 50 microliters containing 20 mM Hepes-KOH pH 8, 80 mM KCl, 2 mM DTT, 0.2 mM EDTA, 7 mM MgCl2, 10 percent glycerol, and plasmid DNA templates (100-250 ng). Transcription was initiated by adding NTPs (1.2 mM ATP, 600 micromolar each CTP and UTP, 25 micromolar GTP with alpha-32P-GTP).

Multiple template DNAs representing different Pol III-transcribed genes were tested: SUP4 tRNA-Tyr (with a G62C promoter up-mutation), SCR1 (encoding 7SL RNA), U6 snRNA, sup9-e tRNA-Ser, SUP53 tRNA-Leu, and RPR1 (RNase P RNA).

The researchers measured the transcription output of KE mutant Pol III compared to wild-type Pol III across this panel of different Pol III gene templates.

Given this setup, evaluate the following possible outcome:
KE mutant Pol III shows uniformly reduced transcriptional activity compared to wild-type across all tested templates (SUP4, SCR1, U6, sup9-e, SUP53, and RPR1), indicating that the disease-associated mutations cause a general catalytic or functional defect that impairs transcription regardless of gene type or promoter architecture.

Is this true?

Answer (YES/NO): YES